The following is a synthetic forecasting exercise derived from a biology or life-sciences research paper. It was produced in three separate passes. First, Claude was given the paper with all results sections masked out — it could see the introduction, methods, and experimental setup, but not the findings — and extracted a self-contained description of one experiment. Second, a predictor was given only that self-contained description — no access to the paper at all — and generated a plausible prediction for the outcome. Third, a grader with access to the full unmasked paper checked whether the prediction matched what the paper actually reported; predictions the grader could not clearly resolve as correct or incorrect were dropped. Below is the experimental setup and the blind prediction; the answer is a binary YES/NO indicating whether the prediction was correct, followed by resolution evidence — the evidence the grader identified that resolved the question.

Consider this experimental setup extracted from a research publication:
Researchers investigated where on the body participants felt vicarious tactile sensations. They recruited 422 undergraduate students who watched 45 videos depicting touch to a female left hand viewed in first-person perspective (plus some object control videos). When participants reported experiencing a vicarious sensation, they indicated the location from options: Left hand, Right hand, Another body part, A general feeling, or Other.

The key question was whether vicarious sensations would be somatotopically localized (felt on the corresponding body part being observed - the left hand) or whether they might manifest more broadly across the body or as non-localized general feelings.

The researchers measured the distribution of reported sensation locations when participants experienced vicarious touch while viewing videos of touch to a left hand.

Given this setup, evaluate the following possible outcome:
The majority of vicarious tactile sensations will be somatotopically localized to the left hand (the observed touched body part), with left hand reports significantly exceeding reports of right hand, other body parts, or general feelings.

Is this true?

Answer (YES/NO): YES